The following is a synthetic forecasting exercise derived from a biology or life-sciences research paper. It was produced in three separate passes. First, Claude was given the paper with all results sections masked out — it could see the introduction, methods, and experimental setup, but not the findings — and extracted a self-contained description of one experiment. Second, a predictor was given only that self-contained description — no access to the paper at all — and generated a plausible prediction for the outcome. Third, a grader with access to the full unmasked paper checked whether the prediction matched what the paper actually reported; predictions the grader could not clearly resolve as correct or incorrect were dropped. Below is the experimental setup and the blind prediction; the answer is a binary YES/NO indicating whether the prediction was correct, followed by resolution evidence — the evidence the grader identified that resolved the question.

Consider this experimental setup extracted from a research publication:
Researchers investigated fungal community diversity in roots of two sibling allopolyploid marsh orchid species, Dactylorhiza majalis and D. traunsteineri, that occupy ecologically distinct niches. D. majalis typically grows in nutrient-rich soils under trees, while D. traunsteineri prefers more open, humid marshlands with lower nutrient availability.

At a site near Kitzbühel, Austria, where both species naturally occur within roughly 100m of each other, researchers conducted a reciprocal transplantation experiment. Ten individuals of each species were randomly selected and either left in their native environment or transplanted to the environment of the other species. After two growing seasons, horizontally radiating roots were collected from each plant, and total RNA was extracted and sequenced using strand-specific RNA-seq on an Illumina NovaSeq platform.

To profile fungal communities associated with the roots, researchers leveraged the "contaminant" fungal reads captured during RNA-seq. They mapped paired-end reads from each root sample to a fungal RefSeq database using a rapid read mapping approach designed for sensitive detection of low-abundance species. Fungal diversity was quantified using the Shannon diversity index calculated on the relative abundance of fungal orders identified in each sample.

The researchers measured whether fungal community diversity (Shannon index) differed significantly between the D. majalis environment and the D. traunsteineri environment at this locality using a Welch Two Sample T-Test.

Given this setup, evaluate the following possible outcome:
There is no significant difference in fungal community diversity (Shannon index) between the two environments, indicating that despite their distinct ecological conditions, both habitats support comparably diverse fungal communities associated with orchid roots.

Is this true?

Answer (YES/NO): YES